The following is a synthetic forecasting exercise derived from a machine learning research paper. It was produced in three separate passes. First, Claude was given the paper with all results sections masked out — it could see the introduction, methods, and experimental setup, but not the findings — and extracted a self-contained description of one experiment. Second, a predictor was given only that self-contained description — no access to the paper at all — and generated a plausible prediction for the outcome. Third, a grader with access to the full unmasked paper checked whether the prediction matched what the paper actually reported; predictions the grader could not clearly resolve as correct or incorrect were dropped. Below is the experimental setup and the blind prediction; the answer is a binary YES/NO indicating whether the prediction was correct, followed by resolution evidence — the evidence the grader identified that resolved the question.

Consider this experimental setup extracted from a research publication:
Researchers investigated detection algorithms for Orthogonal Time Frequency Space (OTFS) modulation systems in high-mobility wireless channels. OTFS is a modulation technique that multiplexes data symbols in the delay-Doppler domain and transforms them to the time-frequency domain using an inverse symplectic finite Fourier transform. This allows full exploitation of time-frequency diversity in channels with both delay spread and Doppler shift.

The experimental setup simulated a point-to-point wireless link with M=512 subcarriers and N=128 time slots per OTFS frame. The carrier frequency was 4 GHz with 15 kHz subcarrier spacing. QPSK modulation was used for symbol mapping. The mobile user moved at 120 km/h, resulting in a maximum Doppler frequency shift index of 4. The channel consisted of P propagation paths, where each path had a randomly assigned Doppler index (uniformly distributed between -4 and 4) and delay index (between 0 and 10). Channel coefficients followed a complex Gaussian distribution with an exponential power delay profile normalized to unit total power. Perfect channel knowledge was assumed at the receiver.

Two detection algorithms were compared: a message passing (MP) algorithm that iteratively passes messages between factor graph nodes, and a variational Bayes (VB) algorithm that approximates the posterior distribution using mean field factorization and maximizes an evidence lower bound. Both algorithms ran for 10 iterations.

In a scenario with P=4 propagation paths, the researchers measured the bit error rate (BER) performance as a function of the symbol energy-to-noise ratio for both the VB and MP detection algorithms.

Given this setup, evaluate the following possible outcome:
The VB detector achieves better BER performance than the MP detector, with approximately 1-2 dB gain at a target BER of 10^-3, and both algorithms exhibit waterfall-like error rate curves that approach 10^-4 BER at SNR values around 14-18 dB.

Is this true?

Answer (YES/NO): NO